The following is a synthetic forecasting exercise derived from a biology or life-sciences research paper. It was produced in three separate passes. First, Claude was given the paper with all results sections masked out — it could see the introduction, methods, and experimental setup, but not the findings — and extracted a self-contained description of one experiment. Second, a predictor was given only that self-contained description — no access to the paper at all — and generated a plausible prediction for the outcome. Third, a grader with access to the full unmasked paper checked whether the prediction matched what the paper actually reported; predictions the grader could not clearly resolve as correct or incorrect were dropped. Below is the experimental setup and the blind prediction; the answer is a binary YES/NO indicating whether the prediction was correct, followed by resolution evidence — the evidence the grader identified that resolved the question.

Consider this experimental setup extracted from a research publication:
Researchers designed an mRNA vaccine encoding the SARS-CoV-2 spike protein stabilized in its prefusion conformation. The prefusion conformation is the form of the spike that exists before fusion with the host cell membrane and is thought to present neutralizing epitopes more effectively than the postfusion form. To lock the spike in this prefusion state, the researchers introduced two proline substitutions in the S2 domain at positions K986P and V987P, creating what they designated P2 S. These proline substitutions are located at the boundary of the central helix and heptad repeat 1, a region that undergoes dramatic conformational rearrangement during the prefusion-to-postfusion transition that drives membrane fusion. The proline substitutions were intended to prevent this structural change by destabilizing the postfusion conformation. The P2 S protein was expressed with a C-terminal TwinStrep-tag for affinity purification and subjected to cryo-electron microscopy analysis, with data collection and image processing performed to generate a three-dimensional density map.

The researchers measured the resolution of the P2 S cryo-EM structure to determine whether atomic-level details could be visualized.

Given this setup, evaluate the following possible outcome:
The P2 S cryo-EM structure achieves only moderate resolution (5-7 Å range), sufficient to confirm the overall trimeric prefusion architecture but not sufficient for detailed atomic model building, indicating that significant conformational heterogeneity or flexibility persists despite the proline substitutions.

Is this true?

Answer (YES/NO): NO